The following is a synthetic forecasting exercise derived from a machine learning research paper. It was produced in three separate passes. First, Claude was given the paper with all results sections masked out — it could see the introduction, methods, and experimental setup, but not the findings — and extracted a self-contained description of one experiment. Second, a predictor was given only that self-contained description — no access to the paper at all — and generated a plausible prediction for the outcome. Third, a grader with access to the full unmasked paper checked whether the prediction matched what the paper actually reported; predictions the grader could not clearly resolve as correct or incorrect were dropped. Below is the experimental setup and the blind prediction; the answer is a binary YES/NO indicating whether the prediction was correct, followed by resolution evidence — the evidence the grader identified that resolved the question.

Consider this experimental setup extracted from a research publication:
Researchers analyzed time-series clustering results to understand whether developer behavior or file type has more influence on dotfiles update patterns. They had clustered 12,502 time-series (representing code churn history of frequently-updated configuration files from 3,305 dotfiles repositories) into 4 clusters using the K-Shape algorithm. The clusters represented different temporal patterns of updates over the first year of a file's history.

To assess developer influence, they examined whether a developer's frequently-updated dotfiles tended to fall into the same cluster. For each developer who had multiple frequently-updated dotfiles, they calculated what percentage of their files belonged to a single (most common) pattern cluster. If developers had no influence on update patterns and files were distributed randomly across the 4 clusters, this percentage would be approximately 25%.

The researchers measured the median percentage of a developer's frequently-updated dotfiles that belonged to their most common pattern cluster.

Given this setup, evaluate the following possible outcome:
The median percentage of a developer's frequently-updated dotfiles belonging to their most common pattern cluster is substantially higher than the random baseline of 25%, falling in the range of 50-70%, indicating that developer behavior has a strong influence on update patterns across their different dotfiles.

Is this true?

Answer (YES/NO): YES